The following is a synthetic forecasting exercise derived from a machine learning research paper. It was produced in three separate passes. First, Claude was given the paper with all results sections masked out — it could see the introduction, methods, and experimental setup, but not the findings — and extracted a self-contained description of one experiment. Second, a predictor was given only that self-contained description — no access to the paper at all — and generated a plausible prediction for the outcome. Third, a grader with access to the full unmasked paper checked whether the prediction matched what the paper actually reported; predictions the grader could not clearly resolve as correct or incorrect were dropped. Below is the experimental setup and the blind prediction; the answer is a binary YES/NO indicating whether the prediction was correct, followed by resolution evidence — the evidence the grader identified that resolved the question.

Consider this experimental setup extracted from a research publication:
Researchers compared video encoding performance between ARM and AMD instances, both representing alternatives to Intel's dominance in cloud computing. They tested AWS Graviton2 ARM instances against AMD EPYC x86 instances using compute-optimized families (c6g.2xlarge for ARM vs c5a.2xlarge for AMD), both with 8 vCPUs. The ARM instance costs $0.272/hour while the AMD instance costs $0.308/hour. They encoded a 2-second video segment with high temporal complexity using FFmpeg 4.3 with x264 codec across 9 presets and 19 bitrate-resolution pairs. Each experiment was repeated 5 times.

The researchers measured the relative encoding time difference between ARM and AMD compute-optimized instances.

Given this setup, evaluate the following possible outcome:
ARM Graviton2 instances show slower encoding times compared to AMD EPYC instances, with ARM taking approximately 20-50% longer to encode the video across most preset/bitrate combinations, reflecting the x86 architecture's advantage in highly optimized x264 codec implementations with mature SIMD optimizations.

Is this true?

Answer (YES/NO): YES